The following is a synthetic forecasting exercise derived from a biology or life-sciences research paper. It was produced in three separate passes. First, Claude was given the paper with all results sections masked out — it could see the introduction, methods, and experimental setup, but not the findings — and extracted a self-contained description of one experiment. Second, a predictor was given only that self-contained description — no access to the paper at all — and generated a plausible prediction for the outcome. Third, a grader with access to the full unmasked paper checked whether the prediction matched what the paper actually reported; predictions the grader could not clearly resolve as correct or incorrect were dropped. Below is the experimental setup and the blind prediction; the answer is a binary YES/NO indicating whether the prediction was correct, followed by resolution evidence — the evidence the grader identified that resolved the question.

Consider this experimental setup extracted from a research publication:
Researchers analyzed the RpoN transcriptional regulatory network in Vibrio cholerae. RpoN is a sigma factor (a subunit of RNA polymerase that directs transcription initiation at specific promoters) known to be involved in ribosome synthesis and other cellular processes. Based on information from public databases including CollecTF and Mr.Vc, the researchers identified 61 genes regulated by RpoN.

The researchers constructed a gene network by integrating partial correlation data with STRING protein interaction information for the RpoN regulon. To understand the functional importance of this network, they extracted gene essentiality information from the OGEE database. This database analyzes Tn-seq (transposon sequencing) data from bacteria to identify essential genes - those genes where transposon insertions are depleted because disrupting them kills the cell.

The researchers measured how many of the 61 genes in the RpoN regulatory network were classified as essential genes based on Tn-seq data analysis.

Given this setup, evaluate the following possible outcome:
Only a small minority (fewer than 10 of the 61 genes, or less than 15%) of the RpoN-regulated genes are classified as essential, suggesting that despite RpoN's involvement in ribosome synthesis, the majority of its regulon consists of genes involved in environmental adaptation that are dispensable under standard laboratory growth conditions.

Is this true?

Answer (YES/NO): YES